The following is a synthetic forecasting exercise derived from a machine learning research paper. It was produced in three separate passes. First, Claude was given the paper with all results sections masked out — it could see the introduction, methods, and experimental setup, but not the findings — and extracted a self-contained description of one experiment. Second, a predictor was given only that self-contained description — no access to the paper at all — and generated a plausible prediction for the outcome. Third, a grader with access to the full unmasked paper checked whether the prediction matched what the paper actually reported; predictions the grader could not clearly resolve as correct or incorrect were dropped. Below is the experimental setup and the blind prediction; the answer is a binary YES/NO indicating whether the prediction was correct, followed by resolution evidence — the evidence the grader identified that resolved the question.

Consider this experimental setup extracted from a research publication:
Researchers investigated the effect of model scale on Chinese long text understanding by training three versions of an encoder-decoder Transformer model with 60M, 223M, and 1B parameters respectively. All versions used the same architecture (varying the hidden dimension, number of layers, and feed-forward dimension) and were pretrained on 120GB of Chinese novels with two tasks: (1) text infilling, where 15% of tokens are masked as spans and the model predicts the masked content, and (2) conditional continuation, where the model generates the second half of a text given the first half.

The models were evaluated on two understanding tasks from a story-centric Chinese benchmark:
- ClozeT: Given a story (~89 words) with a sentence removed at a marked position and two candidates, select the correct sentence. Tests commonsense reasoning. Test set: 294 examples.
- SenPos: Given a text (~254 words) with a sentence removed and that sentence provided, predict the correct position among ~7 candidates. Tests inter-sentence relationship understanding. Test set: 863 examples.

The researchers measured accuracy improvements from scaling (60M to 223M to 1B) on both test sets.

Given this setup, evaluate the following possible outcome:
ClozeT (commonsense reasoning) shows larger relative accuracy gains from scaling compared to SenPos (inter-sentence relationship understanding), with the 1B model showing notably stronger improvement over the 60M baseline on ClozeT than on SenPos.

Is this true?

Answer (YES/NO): NO